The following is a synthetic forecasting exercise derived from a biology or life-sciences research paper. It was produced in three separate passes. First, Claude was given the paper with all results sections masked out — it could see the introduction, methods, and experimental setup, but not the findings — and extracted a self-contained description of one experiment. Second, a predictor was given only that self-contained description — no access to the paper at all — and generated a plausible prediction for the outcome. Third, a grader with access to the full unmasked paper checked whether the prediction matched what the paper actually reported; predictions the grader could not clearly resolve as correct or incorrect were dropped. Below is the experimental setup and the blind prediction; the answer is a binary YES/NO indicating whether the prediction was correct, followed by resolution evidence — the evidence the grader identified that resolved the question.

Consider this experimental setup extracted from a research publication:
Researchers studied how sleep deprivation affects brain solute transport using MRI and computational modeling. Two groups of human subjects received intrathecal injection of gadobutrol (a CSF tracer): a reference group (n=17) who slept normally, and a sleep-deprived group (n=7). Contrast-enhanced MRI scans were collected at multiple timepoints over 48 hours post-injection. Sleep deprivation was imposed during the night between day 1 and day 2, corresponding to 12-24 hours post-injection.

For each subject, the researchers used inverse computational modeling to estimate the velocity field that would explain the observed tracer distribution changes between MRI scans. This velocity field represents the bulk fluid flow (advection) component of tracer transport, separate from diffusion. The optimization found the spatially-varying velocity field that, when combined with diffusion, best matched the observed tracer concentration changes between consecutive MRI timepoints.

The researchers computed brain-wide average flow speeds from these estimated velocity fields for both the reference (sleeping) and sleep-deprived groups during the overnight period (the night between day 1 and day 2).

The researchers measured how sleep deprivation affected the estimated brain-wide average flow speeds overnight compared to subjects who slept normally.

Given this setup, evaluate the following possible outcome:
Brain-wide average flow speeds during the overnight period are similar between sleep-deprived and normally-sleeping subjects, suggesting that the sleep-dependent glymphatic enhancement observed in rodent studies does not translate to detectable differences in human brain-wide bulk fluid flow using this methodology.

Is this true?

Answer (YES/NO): NO